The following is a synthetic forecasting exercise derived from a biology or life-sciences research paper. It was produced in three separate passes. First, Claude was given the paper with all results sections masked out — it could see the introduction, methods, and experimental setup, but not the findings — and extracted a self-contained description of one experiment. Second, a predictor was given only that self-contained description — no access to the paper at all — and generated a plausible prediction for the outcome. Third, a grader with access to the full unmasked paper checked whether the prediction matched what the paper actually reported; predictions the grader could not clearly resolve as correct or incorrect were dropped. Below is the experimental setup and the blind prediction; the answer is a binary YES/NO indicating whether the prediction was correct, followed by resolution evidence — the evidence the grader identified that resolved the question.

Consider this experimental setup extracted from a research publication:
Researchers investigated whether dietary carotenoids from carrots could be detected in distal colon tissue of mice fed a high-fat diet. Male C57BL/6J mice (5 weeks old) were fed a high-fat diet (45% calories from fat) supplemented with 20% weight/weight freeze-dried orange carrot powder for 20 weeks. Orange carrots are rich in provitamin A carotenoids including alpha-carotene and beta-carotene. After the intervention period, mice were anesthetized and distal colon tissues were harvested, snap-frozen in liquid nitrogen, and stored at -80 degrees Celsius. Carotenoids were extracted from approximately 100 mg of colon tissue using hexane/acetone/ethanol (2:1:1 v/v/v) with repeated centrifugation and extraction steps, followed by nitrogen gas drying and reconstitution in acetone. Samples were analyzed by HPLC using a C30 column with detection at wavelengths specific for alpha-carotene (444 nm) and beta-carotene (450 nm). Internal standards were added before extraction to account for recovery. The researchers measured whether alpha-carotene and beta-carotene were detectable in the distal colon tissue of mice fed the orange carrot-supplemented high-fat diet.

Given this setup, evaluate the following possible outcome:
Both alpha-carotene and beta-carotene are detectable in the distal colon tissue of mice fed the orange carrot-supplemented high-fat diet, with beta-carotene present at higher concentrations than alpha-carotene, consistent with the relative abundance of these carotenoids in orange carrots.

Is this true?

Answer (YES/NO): NO